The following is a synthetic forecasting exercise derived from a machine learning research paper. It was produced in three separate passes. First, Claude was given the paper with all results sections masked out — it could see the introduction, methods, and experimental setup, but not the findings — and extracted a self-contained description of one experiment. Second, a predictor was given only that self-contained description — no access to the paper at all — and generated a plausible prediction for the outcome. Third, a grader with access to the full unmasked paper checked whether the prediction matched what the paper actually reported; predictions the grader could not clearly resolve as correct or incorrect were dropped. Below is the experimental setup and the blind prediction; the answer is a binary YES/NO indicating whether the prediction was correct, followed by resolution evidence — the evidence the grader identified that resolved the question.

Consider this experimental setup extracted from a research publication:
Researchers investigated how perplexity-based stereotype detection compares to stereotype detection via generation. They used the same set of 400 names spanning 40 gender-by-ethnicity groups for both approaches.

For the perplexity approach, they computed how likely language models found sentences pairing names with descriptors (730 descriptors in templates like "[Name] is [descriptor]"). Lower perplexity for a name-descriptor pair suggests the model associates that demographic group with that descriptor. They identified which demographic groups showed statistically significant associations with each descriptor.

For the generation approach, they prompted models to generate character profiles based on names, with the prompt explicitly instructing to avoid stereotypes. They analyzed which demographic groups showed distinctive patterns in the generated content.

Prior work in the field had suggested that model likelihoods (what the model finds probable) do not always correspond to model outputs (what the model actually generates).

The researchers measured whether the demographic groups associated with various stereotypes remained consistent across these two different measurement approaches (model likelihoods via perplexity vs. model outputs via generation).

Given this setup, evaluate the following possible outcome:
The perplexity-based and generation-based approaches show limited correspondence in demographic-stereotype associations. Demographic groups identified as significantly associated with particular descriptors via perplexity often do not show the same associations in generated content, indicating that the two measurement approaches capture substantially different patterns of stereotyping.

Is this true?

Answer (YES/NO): NO